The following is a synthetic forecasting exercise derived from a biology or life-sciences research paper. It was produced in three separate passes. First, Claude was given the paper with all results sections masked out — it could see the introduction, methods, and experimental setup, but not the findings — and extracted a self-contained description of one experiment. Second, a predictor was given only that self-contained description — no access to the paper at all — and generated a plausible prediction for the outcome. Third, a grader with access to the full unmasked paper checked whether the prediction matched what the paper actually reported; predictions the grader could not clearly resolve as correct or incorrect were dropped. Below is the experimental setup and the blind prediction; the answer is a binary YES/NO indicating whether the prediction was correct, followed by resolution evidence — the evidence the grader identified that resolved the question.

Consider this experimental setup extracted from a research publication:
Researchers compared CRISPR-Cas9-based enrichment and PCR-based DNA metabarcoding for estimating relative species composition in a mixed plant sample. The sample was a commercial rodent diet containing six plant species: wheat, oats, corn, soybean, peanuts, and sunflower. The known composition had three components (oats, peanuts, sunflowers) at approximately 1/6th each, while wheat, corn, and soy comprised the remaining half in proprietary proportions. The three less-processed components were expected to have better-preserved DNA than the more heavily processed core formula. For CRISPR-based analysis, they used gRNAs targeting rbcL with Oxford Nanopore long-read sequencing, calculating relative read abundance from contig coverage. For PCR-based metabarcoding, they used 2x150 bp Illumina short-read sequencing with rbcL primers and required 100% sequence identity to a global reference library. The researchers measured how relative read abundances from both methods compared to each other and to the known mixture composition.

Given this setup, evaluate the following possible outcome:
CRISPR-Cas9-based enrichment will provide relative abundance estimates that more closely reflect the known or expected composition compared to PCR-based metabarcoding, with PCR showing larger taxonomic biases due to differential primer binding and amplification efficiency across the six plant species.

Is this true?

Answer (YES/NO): YES